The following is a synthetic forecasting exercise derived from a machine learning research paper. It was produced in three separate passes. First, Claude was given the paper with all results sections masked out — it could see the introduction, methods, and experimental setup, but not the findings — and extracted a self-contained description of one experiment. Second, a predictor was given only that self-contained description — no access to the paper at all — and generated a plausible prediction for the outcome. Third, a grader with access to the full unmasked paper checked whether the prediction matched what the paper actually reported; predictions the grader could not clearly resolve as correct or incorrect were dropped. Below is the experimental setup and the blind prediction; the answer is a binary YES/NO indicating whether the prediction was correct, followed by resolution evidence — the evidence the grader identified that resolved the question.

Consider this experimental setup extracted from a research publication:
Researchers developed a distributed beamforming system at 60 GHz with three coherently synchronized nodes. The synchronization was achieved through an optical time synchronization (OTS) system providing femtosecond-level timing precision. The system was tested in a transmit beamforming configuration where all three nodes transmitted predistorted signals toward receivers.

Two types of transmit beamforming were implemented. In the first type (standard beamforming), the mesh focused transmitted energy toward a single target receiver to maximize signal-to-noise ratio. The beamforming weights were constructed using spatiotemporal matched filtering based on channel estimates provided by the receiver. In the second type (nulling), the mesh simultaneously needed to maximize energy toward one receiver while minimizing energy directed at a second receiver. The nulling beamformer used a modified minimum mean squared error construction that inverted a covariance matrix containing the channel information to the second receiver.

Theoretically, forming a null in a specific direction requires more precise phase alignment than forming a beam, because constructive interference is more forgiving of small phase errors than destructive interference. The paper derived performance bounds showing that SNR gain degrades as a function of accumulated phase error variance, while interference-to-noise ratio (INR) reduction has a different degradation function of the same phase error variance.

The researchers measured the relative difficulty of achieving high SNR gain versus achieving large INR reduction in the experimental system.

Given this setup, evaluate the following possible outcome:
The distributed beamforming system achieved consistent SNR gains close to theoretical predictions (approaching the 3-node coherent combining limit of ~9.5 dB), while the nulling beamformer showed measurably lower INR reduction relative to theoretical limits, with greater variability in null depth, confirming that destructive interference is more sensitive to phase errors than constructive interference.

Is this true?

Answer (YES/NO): NO